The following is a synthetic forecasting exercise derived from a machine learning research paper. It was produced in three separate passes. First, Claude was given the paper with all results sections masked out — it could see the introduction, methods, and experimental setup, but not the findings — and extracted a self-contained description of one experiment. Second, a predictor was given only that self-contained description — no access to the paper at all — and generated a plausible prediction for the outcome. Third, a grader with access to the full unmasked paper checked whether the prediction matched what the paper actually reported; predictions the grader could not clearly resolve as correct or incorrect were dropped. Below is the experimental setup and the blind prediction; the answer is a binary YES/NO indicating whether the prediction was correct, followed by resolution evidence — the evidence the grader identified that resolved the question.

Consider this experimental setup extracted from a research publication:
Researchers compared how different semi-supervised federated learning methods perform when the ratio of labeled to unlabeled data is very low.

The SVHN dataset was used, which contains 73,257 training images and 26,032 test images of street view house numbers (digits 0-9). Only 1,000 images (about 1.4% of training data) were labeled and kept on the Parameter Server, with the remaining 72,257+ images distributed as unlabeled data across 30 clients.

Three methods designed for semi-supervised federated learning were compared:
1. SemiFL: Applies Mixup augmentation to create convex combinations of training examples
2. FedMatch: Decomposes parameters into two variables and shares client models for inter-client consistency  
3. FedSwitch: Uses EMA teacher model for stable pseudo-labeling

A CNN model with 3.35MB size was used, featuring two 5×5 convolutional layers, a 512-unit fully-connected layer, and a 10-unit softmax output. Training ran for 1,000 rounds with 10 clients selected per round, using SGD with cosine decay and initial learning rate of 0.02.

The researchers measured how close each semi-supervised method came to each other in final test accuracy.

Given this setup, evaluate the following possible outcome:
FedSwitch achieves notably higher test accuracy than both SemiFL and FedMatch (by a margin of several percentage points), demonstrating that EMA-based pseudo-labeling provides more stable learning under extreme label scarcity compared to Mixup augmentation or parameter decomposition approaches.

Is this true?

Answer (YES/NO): NO